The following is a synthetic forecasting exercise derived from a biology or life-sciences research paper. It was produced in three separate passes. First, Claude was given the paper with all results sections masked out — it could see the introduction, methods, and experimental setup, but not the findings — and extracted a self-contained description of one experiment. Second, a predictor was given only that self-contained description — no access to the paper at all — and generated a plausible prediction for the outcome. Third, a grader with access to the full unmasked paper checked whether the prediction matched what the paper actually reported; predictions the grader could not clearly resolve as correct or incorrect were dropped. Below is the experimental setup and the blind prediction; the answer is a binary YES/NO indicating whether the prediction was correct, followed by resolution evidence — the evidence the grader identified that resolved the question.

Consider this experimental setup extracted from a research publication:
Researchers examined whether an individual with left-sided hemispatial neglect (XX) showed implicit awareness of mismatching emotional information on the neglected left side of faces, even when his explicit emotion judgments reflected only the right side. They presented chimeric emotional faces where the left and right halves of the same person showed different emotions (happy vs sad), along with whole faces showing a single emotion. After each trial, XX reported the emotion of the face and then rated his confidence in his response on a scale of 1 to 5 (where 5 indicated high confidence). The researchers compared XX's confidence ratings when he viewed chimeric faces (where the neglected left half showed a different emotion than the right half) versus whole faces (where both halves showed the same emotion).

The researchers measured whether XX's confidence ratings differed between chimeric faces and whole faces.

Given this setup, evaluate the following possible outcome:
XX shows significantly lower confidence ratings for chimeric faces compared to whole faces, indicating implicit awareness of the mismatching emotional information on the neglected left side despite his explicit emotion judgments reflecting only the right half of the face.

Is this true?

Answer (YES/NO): NO